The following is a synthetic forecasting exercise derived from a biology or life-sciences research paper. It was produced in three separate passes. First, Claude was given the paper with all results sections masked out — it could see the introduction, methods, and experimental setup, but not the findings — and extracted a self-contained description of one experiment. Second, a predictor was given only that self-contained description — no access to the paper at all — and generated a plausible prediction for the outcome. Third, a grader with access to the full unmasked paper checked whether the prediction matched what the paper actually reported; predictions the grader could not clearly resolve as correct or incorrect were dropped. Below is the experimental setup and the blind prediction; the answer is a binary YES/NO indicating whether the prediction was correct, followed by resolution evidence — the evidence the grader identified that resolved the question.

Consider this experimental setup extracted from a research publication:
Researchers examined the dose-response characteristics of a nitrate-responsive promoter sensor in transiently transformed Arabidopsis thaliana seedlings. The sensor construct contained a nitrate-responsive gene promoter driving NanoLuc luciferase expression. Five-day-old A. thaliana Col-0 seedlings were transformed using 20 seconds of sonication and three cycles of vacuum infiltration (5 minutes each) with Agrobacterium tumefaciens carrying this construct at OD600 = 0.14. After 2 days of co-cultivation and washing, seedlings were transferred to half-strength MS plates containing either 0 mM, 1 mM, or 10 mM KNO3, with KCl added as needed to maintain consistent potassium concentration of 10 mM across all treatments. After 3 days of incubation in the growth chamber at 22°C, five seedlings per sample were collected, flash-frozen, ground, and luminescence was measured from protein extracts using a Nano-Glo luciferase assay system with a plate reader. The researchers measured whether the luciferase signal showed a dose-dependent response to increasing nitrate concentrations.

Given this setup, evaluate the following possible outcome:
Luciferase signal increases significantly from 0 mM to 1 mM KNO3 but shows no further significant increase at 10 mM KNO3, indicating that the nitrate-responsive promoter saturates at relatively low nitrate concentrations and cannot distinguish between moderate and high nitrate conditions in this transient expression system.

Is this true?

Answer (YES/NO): NO